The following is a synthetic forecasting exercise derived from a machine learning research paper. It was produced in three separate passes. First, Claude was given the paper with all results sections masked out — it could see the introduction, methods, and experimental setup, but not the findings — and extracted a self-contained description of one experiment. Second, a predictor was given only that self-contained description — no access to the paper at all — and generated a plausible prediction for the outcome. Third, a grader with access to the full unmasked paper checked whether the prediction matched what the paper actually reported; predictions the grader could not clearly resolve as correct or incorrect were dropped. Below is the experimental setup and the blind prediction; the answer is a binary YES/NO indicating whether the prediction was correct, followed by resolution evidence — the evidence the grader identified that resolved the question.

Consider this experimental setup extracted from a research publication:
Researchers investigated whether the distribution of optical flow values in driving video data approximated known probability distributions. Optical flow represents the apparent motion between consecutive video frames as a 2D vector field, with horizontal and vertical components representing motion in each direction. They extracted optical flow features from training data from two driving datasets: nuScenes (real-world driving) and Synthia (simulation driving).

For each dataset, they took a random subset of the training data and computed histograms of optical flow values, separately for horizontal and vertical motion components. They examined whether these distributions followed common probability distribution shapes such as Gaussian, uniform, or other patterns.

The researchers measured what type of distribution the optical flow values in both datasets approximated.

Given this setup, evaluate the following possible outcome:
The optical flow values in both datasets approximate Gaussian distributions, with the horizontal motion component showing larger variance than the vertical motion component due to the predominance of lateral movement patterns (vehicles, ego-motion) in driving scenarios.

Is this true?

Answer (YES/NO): YES